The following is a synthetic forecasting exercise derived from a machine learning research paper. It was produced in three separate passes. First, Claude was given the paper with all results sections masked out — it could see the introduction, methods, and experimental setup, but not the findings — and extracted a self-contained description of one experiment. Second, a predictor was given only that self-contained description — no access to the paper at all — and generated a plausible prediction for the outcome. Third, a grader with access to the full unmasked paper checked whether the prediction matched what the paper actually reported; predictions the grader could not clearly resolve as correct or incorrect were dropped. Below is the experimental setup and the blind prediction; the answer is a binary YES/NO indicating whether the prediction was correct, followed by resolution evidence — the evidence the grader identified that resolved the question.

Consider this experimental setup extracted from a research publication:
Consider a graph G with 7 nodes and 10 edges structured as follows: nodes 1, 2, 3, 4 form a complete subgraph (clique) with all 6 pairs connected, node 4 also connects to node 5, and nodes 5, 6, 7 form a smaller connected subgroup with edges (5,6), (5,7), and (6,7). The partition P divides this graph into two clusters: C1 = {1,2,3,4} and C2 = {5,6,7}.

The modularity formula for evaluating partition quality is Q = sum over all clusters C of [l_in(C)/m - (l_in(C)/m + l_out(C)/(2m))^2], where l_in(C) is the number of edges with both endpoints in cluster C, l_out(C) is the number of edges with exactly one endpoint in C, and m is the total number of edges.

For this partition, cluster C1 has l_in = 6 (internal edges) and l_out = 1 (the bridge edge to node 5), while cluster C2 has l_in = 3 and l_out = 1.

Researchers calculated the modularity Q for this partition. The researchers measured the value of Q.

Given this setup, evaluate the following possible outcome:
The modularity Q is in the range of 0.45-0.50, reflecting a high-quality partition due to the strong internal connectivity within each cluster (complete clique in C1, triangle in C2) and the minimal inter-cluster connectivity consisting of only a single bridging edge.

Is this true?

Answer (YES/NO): NO